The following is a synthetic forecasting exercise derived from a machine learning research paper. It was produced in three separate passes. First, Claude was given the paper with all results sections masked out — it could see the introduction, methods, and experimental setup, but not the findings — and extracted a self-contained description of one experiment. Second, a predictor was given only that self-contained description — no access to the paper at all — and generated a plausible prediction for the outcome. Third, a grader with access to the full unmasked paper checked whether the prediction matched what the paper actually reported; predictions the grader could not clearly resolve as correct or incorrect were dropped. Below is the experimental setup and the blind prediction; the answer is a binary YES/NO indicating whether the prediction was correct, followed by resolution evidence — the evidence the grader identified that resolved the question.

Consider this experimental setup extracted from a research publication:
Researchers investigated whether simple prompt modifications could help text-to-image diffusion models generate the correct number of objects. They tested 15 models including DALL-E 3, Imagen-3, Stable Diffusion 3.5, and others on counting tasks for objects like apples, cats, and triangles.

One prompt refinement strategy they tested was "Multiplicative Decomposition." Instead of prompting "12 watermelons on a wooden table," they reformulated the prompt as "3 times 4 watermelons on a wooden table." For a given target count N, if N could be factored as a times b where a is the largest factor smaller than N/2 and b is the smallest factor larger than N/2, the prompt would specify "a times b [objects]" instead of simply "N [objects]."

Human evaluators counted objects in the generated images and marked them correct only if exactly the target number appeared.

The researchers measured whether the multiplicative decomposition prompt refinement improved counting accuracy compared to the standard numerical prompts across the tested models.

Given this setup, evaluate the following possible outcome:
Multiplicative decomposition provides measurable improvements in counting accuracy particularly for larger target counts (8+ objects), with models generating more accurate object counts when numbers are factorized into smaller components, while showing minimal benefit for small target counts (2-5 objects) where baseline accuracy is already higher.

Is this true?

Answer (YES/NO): NO